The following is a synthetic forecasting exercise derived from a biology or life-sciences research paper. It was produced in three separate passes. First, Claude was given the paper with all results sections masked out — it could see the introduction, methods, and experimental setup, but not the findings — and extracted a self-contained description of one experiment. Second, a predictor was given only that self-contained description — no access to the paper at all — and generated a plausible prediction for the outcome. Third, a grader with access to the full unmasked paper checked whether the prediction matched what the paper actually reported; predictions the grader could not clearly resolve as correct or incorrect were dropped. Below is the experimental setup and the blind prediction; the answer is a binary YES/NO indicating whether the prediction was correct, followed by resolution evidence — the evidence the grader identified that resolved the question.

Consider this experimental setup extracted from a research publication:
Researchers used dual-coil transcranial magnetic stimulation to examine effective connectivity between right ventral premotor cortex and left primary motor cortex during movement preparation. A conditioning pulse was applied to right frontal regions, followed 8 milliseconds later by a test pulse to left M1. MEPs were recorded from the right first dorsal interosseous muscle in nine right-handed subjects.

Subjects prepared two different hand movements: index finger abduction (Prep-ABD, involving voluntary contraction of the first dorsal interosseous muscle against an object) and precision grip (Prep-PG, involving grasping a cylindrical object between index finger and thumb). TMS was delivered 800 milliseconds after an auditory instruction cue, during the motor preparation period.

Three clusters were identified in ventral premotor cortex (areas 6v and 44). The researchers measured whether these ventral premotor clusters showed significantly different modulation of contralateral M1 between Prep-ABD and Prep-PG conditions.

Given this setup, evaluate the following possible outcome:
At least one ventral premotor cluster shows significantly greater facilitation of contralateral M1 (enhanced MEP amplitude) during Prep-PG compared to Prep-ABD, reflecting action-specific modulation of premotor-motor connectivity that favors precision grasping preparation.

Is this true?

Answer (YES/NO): NO